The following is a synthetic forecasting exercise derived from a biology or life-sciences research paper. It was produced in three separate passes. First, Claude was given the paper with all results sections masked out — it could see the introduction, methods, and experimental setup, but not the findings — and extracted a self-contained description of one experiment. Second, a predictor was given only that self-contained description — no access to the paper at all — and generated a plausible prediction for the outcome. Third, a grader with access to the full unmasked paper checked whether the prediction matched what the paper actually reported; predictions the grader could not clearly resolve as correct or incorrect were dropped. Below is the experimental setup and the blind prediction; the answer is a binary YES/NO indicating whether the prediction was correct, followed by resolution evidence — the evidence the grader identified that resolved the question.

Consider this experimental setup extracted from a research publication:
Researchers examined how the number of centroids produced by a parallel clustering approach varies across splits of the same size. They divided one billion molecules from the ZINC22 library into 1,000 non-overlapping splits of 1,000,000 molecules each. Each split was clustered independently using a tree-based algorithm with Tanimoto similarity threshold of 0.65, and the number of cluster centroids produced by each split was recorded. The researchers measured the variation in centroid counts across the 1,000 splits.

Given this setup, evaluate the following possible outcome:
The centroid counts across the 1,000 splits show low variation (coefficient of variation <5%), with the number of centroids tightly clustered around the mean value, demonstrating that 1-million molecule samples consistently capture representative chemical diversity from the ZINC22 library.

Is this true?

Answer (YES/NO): NO